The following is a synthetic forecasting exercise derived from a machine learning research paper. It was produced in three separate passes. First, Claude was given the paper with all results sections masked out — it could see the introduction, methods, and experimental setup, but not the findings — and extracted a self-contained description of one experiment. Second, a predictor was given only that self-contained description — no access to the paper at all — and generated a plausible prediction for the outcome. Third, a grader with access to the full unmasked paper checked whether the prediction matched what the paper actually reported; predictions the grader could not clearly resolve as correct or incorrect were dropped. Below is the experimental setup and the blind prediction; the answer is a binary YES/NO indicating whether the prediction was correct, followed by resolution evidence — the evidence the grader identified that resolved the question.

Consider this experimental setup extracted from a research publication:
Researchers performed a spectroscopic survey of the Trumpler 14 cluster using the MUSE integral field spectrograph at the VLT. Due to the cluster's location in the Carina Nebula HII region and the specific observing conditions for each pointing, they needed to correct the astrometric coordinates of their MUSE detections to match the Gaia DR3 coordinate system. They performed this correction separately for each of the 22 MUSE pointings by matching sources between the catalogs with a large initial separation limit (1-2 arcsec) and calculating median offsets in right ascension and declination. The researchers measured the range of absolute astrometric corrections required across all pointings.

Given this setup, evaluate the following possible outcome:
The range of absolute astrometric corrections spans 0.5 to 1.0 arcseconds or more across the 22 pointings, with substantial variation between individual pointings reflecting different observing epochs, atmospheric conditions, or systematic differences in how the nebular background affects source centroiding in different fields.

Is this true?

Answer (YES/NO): NO